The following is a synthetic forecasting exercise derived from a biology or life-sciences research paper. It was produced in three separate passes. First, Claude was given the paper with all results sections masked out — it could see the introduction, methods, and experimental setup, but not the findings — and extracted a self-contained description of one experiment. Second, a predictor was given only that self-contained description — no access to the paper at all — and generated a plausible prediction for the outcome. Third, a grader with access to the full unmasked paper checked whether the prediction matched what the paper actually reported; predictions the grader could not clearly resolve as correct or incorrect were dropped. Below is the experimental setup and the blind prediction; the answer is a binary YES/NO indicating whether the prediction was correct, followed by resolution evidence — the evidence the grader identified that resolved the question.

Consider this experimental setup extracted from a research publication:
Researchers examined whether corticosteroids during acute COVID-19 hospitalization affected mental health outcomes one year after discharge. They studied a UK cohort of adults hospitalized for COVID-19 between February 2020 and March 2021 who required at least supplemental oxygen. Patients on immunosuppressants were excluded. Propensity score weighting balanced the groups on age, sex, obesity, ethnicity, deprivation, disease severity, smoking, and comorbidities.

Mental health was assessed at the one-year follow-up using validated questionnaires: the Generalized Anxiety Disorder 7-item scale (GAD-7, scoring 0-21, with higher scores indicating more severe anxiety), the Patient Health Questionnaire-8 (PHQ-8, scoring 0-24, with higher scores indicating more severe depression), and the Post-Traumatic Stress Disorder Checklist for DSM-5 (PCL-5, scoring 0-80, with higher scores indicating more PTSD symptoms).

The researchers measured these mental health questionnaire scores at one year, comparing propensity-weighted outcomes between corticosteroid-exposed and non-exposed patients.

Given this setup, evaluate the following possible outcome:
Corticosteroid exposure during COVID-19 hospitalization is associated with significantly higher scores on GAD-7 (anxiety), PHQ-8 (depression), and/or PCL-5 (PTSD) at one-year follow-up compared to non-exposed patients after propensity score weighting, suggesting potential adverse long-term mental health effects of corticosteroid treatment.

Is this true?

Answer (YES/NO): NO